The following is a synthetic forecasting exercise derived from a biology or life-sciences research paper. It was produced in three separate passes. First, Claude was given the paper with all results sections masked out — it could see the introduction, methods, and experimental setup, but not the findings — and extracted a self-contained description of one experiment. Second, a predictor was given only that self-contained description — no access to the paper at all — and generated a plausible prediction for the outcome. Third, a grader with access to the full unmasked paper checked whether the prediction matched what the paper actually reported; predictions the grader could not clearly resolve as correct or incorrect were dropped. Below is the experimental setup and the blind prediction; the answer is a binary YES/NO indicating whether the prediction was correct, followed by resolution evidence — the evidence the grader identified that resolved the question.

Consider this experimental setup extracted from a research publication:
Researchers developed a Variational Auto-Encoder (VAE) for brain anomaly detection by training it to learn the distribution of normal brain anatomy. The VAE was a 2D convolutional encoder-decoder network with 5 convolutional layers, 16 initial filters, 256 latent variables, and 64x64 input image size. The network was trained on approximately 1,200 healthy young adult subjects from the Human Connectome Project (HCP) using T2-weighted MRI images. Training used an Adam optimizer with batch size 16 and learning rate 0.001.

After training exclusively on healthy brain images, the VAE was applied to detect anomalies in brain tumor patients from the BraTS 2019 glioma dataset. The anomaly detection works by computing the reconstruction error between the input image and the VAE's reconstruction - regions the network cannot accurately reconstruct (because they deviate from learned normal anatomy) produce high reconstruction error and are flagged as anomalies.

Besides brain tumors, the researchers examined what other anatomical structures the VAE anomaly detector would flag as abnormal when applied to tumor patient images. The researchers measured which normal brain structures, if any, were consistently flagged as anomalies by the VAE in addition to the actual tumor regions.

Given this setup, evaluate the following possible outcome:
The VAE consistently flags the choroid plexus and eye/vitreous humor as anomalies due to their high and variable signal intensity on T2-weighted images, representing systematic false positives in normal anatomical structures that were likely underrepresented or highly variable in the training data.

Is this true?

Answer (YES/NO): NO